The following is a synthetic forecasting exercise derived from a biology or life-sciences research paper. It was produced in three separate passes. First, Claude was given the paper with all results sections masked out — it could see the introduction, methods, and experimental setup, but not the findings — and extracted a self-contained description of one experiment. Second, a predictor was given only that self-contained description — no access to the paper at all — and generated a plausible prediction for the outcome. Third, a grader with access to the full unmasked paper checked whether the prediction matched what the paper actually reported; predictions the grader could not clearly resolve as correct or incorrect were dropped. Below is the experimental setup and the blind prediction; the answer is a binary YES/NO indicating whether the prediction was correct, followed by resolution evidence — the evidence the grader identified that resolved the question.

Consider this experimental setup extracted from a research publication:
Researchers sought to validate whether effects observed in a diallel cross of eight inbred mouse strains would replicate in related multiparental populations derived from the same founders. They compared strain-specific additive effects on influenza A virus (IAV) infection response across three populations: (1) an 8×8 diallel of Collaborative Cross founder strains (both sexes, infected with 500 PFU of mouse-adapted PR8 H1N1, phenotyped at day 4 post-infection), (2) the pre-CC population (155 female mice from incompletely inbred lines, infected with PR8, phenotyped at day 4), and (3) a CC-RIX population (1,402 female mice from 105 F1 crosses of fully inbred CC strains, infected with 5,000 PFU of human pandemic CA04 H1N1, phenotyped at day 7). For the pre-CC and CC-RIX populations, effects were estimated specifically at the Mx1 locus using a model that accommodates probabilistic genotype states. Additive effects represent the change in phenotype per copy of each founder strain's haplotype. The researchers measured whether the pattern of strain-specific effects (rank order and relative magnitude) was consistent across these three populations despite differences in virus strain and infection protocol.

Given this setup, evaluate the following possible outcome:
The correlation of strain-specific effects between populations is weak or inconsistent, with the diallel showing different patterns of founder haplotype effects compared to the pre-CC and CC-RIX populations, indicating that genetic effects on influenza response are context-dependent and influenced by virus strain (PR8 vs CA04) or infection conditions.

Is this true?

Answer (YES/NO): NO